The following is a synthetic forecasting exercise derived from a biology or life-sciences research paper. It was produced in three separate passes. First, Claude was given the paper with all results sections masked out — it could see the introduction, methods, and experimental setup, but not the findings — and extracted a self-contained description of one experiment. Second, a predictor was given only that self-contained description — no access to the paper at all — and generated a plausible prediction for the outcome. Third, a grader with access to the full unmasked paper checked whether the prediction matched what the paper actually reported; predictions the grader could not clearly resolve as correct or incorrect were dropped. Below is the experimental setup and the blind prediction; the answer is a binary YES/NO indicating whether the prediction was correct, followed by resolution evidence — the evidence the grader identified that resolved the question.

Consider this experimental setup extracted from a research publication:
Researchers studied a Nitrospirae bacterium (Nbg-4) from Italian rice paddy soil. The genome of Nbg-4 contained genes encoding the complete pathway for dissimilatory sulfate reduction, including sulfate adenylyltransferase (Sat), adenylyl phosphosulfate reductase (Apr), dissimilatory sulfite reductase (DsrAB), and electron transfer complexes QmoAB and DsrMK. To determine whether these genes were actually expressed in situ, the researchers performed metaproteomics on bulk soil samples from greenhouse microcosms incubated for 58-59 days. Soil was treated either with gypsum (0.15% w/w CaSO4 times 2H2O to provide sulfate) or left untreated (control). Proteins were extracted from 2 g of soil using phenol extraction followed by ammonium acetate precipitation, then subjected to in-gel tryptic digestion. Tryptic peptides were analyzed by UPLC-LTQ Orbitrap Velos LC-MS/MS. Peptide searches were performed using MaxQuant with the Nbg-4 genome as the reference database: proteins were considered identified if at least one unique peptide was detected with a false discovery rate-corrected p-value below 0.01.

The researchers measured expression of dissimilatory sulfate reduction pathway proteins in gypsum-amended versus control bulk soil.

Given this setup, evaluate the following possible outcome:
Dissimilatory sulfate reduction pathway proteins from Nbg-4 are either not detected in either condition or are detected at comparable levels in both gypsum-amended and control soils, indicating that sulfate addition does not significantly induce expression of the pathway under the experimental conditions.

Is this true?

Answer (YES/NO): NO